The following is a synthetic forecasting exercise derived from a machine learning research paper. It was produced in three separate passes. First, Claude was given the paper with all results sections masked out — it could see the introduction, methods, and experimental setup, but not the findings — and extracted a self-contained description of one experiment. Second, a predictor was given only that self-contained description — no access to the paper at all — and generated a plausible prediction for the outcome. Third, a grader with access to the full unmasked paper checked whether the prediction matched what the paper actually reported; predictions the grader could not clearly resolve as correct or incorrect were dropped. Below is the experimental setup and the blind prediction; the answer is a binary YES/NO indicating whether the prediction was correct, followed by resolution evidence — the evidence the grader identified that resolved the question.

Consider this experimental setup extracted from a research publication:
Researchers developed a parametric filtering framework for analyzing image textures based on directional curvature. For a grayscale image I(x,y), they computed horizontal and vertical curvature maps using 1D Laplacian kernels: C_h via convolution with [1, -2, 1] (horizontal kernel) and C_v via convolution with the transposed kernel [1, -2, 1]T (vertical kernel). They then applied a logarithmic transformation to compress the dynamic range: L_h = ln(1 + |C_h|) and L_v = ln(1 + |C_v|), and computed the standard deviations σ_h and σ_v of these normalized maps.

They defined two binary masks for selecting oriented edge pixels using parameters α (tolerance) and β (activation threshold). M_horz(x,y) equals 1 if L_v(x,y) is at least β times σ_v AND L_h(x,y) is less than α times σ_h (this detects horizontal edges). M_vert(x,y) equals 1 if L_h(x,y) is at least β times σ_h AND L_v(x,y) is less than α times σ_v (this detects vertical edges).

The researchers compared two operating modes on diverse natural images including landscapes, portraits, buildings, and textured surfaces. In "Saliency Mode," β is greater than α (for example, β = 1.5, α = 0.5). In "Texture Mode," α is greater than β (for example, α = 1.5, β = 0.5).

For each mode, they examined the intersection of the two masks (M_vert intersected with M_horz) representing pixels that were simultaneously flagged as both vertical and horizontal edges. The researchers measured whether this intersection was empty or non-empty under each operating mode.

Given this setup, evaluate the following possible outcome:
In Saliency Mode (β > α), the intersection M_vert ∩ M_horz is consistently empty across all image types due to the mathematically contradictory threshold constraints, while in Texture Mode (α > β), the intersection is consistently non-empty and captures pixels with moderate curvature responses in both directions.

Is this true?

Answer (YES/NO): YES